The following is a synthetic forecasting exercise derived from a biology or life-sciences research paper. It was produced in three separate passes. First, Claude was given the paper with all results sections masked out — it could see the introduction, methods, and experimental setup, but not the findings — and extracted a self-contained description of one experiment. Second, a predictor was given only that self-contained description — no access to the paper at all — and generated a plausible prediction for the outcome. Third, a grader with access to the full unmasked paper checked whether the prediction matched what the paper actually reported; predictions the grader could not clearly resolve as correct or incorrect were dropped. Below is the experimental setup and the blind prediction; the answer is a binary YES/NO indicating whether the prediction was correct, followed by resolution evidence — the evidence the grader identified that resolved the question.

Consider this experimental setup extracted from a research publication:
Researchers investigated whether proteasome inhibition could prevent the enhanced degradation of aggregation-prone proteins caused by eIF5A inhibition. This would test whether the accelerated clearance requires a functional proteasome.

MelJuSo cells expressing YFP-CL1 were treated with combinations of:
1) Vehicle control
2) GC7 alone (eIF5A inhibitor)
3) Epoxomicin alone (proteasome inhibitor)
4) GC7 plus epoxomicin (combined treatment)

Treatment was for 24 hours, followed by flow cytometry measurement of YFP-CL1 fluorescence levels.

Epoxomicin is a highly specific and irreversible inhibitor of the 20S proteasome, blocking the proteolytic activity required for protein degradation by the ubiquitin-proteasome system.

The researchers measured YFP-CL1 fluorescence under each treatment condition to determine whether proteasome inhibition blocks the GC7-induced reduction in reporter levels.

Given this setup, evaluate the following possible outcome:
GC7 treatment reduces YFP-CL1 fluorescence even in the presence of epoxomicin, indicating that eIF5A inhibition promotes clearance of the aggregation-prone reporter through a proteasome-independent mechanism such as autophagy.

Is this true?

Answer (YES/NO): NO